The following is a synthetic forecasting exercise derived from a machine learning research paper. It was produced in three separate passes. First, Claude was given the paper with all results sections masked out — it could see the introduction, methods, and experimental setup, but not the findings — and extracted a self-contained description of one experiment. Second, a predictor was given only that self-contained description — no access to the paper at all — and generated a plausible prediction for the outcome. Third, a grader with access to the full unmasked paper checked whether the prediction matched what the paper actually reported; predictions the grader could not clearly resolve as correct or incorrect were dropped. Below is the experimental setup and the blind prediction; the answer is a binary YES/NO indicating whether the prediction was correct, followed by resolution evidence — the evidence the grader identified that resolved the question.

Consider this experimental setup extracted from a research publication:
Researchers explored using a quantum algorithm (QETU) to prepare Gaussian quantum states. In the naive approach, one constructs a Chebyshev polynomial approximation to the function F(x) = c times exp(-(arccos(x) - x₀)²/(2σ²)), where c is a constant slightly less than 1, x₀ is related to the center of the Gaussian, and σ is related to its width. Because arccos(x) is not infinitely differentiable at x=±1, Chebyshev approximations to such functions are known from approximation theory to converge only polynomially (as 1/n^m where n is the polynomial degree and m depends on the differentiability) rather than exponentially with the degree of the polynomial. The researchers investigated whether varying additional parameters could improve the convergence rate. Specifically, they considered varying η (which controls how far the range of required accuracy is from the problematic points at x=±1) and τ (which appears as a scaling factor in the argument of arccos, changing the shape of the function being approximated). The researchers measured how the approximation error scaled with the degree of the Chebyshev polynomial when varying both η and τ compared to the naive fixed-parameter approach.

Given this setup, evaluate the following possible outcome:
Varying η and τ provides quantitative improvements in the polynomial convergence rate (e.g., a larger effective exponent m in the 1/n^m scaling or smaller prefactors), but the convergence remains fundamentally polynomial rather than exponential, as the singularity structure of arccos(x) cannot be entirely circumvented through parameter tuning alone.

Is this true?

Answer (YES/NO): NO